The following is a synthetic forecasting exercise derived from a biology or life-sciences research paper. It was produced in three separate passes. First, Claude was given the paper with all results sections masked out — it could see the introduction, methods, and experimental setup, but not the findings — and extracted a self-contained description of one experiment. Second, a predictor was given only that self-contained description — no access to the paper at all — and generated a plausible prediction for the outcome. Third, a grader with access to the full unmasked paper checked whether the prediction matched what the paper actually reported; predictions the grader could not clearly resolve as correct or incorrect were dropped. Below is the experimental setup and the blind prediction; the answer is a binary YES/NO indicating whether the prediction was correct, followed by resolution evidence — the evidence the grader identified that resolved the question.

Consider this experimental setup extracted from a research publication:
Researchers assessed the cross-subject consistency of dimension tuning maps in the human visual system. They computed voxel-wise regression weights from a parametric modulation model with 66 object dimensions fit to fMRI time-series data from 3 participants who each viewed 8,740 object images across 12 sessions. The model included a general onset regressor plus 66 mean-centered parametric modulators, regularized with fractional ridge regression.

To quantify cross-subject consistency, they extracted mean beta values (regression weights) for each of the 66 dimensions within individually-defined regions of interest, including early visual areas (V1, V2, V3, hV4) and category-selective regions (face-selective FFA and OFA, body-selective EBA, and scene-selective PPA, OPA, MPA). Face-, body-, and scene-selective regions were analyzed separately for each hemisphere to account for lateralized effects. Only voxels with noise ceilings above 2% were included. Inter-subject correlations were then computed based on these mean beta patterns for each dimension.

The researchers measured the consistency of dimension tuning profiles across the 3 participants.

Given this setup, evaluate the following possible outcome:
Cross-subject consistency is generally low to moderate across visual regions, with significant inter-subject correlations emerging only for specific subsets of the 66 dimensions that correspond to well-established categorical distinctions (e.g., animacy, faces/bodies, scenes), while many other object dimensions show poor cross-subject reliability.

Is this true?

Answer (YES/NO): NO